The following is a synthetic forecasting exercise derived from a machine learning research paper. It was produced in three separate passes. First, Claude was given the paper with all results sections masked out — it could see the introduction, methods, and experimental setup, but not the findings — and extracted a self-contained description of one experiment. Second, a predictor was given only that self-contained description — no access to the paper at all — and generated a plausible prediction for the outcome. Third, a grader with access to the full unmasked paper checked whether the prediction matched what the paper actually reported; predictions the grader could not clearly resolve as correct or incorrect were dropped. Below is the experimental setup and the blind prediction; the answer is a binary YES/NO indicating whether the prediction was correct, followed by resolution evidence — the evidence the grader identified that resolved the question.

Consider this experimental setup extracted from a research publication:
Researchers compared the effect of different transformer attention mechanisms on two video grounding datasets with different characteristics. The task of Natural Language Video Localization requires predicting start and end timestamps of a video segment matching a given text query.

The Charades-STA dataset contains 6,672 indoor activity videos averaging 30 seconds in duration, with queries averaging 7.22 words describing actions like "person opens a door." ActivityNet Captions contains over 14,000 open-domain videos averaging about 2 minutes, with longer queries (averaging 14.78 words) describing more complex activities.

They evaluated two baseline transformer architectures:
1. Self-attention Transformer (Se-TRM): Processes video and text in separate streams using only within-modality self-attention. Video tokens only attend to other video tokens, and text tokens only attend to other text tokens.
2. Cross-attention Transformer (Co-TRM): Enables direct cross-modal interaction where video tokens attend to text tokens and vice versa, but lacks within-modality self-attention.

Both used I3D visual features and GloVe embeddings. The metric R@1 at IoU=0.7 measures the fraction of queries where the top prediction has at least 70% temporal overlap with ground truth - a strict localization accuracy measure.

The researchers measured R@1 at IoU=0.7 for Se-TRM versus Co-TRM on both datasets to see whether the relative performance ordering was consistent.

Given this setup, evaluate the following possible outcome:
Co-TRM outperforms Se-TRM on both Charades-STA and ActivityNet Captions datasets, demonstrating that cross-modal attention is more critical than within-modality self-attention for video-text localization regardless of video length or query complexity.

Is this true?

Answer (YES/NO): NO